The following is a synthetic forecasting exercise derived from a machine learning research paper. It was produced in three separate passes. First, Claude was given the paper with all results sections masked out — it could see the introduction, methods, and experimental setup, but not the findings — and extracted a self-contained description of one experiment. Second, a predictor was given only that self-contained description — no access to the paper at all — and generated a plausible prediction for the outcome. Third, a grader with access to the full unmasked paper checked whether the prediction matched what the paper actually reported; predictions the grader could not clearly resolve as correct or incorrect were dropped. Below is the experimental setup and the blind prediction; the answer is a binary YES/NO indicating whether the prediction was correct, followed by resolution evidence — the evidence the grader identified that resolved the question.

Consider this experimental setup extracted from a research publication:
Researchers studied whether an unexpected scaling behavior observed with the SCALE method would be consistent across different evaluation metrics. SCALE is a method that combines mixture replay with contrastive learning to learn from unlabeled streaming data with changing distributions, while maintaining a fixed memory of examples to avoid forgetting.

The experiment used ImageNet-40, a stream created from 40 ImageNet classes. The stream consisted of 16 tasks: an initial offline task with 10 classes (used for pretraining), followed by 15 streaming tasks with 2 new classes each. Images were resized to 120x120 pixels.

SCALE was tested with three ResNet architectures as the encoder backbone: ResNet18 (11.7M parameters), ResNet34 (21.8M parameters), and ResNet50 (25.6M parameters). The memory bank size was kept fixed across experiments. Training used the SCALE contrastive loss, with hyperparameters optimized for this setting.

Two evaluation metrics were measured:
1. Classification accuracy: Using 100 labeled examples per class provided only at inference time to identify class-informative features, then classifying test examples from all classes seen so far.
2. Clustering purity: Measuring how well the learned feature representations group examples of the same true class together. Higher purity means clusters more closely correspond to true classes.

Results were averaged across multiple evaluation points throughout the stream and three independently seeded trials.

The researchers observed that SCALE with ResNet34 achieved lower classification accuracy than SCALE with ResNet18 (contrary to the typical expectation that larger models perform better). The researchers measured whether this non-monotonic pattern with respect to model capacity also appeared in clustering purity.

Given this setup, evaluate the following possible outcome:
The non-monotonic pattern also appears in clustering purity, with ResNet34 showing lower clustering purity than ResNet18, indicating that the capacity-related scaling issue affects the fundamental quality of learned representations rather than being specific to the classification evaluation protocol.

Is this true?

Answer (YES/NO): YES